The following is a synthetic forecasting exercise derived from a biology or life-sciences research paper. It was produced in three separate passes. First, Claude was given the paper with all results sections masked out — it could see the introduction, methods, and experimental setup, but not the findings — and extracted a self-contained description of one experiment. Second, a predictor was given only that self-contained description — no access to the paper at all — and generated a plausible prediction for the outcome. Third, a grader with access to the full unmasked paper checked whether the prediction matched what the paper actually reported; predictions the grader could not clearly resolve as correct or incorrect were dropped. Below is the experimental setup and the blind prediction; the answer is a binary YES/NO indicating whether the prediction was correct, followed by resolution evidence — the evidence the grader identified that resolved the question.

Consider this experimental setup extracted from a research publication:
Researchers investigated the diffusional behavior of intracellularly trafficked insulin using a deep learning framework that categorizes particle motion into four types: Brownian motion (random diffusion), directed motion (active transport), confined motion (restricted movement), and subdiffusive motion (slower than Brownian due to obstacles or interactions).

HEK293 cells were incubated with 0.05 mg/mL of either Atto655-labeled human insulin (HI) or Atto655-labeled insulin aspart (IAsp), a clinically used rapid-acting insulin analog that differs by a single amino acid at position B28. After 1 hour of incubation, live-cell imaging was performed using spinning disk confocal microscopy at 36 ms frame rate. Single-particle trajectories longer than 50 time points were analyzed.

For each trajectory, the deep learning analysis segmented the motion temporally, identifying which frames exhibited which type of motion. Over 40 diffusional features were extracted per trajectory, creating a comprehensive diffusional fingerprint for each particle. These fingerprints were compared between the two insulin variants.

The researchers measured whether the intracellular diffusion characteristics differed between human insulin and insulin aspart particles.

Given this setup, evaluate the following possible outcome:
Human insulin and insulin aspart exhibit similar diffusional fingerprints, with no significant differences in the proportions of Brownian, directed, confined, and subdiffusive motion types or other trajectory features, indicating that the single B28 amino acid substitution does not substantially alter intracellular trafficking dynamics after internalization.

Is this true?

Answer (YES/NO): NO